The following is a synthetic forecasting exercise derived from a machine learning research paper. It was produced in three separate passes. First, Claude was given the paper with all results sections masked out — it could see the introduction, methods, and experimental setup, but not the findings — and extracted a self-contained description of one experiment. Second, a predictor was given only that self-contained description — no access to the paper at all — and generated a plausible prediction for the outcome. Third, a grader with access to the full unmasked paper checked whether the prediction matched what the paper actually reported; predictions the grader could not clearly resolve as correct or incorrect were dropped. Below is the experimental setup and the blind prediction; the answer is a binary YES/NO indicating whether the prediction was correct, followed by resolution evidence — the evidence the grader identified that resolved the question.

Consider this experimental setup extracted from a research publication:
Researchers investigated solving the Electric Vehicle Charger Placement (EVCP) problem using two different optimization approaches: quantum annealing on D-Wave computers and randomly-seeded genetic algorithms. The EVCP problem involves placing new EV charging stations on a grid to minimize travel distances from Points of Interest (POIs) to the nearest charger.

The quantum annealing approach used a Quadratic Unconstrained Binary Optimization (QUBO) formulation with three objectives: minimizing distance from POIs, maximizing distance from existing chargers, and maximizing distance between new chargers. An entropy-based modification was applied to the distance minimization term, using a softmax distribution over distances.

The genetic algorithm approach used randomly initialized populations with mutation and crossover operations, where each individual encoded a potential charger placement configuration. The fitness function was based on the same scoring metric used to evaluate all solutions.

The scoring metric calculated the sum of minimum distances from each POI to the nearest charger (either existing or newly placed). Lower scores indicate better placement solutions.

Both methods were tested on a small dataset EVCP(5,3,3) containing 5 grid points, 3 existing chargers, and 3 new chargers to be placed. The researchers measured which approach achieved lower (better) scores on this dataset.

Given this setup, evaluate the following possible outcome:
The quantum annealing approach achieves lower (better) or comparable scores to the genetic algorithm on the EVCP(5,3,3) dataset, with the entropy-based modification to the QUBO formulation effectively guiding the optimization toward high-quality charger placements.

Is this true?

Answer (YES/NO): NO